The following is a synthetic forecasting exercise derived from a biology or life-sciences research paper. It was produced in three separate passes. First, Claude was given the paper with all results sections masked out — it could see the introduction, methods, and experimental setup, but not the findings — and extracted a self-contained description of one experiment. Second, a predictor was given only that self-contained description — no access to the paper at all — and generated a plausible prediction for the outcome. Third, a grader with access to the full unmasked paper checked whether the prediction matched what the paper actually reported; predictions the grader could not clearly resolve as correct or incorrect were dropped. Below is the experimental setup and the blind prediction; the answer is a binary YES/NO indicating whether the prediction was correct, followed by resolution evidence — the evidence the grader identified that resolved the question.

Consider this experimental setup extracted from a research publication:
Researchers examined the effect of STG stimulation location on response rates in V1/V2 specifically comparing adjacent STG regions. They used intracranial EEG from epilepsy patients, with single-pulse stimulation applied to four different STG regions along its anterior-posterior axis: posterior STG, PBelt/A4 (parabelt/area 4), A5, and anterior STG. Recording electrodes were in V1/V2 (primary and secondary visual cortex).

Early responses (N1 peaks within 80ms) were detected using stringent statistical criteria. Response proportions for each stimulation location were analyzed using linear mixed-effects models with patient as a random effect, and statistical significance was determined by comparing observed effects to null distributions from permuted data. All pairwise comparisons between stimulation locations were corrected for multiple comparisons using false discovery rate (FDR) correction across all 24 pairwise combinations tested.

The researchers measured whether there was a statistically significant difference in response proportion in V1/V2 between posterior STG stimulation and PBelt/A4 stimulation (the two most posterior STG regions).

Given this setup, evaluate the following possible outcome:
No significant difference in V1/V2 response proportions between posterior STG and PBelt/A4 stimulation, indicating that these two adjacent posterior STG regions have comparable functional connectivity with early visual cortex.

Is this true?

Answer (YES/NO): NO